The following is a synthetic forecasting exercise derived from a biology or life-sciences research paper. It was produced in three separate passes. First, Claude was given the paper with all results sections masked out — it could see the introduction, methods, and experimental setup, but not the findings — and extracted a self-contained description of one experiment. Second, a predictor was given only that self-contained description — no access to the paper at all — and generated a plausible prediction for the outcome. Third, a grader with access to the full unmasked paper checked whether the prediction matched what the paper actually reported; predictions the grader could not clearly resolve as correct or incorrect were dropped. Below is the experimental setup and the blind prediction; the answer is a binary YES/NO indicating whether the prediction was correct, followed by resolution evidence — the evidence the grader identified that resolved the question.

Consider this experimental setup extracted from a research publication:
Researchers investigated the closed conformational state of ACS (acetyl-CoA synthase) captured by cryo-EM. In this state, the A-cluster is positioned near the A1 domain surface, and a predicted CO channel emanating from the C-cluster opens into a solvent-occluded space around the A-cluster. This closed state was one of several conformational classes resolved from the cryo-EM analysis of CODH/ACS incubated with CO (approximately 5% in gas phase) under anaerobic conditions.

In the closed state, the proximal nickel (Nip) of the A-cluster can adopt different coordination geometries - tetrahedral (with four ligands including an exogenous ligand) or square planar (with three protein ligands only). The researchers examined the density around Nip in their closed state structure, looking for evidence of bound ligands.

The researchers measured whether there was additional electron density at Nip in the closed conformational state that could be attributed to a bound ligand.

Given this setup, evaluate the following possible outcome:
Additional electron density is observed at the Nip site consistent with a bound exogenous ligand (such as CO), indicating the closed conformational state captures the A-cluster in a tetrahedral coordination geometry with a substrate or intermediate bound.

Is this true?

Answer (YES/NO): YES